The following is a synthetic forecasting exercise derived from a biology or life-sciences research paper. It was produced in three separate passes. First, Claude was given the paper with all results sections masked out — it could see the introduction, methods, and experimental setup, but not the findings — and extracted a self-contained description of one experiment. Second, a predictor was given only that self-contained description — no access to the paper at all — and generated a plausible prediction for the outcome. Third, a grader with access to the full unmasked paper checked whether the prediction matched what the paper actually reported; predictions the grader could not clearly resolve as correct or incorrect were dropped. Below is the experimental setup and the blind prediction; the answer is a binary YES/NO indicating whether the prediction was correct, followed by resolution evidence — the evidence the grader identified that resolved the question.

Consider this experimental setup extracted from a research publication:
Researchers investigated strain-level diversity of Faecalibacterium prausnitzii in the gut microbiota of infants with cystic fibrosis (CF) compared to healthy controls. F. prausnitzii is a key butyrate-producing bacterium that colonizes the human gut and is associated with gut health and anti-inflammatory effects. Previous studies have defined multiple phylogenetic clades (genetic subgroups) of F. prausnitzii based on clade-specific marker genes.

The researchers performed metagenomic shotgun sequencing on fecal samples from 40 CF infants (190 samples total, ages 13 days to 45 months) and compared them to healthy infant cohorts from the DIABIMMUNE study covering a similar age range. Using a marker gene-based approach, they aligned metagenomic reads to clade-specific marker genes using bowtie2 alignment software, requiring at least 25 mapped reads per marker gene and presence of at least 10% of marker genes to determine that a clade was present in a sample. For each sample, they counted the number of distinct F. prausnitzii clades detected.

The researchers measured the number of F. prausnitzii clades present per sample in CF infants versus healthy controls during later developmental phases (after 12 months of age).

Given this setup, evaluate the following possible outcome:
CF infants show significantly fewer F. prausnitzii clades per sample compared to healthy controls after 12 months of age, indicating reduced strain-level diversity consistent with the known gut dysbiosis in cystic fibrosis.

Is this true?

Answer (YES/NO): YES